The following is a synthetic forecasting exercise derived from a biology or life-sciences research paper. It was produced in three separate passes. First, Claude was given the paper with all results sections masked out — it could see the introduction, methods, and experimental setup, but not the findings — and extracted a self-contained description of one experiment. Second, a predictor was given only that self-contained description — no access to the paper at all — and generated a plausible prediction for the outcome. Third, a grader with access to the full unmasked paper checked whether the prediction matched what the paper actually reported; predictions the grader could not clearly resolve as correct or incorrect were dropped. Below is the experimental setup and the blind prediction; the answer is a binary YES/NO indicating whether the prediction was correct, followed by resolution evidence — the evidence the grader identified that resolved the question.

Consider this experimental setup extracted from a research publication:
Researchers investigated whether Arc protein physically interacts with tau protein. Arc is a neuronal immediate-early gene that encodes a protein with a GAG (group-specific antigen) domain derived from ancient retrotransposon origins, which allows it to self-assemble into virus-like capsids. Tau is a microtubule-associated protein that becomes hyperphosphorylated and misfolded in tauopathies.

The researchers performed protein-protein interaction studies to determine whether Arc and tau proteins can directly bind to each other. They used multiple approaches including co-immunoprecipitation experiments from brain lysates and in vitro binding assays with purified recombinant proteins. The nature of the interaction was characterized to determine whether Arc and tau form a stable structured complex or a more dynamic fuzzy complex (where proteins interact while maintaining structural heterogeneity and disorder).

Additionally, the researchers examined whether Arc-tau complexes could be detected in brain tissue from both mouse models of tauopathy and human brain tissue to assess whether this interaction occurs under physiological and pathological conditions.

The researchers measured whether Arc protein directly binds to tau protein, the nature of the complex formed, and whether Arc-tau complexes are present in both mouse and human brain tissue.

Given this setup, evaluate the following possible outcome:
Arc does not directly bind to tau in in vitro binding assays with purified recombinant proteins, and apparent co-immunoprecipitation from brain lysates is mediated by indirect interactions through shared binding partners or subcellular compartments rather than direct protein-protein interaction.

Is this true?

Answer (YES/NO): NO